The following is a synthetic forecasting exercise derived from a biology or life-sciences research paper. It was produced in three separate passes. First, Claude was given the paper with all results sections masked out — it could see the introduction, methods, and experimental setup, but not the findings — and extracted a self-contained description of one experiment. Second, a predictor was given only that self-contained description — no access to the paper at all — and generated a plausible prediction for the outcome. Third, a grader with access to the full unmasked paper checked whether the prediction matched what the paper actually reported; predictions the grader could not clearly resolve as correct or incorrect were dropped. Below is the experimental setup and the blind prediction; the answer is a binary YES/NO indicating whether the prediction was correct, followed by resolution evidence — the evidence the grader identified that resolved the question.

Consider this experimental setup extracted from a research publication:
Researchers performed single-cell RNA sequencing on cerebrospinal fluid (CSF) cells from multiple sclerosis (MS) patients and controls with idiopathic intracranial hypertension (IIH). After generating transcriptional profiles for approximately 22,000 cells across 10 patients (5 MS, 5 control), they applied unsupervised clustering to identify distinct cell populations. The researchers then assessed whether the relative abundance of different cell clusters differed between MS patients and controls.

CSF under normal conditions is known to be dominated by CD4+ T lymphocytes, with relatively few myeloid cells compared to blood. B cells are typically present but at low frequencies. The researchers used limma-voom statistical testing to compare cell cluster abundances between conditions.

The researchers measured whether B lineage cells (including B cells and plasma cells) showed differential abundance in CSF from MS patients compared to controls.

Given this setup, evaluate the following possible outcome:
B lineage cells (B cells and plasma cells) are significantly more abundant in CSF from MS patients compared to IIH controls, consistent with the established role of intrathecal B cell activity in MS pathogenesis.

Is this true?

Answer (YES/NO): YES